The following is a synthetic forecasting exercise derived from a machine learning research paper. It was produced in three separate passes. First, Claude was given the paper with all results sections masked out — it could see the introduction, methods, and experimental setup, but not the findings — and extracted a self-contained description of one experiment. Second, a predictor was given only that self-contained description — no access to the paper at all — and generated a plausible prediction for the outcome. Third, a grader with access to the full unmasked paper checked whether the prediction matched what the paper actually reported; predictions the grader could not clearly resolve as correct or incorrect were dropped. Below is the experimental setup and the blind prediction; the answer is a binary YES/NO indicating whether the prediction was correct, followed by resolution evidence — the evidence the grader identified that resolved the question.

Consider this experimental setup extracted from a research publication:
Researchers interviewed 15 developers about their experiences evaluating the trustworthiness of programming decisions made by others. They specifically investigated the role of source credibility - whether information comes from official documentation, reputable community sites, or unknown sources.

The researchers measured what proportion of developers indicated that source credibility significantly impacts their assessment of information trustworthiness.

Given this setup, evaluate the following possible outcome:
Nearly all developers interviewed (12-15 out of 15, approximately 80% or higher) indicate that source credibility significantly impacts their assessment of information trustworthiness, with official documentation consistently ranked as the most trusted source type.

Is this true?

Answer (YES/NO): NO